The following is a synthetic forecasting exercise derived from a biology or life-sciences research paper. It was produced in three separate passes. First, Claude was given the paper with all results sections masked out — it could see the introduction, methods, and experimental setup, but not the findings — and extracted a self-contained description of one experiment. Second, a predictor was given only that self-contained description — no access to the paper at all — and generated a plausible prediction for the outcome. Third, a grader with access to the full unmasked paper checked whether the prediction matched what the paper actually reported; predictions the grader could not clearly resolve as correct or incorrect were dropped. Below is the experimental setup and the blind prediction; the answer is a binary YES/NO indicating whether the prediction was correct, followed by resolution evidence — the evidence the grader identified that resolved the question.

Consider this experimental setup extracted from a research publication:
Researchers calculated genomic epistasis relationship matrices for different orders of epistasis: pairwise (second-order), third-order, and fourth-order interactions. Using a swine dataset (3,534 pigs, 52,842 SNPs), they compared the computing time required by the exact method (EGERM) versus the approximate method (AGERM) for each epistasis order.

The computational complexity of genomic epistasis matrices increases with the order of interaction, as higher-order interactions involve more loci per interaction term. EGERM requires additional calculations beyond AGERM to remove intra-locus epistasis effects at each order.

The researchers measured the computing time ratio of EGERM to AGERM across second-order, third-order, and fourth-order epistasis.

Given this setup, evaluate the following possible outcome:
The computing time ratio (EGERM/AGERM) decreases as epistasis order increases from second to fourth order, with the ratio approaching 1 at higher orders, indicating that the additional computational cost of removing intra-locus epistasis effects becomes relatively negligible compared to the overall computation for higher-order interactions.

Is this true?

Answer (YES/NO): NO